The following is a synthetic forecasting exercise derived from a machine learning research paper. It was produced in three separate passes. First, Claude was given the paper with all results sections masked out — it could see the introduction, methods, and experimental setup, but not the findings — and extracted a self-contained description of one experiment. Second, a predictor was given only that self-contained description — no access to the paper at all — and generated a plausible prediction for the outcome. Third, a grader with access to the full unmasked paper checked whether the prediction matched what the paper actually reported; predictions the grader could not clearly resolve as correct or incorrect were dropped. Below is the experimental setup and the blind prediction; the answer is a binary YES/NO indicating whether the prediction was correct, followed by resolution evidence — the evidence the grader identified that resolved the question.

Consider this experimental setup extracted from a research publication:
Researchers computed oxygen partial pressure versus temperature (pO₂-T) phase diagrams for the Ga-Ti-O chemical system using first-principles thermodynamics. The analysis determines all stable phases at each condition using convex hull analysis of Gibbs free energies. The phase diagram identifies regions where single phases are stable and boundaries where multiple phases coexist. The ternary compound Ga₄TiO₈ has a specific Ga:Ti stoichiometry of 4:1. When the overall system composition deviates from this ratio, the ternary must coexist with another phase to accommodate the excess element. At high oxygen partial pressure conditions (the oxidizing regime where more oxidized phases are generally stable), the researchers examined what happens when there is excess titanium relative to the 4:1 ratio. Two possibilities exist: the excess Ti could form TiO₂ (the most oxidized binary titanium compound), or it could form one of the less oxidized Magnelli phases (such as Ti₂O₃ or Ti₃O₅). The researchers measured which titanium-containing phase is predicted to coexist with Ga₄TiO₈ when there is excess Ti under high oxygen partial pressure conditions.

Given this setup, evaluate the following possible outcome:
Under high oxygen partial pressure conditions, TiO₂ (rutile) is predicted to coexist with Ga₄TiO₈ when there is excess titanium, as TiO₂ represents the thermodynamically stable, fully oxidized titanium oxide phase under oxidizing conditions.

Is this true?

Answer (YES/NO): YES